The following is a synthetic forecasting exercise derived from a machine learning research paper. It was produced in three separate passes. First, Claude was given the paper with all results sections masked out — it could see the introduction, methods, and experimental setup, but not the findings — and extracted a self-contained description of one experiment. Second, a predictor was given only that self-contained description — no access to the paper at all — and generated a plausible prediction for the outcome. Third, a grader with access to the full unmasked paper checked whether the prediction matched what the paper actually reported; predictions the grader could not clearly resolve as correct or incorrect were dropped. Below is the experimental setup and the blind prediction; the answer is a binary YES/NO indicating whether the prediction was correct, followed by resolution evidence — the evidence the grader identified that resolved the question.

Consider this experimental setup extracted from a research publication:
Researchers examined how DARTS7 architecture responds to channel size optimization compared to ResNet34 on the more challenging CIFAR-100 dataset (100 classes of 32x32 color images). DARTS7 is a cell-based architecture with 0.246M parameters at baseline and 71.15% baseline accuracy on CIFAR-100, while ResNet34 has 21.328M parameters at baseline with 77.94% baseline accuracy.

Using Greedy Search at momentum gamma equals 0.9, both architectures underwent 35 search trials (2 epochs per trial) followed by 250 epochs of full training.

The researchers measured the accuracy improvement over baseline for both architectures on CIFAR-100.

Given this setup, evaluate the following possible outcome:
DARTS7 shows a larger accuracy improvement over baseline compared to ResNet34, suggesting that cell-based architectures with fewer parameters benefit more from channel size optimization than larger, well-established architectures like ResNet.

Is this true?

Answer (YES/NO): YES